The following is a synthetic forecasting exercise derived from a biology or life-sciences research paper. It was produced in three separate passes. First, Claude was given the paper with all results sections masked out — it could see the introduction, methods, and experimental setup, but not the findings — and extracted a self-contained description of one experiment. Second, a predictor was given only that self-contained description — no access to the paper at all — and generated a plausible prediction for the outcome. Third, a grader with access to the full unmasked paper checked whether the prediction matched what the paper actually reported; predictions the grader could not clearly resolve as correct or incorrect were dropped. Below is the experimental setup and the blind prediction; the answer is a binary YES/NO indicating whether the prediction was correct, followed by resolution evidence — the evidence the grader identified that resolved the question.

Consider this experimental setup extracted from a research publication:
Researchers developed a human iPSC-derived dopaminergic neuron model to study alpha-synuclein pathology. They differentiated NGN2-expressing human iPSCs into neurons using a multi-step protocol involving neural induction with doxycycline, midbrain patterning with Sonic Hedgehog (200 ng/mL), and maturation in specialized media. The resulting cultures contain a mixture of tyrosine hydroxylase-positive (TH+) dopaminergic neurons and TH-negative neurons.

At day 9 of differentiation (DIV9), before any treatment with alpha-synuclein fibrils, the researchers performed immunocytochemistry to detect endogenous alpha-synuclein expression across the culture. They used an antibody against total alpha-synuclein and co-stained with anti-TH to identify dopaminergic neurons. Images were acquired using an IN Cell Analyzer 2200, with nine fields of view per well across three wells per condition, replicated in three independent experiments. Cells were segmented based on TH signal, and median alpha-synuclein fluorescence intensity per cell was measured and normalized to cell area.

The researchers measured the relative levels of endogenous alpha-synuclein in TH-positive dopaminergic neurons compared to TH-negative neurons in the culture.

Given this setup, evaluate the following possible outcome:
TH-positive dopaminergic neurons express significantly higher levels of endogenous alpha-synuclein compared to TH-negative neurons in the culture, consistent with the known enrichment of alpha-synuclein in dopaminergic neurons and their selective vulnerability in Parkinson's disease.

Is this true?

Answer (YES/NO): NO